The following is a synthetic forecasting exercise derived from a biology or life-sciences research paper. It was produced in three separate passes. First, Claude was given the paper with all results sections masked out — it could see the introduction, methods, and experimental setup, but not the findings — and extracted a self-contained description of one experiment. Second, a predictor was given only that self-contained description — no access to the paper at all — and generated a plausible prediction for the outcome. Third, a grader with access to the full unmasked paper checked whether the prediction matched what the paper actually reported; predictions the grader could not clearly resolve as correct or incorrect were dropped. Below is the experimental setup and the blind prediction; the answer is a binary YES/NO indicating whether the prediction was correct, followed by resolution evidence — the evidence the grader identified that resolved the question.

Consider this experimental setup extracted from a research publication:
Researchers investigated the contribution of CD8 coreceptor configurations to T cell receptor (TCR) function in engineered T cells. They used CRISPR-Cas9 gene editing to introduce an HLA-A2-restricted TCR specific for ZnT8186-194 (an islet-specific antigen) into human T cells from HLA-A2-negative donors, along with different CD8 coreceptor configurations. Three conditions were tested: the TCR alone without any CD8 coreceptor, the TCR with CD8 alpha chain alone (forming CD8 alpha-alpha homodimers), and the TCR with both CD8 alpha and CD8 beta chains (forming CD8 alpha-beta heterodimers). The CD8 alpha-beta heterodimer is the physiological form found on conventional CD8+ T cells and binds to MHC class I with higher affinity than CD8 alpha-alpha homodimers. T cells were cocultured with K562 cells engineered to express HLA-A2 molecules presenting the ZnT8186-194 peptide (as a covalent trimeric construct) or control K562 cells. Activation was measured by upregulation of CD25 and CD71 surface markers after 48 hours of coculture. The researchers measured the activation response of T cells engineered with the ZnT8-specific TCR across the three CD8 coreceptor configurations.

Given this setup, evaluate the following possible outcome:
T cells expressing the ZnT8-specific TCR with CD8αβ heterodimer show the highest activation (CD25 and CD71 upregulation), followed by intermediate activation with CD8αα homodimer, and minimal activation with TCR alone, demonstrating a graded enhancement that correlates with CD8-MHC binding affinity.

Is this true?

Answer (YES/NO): YES